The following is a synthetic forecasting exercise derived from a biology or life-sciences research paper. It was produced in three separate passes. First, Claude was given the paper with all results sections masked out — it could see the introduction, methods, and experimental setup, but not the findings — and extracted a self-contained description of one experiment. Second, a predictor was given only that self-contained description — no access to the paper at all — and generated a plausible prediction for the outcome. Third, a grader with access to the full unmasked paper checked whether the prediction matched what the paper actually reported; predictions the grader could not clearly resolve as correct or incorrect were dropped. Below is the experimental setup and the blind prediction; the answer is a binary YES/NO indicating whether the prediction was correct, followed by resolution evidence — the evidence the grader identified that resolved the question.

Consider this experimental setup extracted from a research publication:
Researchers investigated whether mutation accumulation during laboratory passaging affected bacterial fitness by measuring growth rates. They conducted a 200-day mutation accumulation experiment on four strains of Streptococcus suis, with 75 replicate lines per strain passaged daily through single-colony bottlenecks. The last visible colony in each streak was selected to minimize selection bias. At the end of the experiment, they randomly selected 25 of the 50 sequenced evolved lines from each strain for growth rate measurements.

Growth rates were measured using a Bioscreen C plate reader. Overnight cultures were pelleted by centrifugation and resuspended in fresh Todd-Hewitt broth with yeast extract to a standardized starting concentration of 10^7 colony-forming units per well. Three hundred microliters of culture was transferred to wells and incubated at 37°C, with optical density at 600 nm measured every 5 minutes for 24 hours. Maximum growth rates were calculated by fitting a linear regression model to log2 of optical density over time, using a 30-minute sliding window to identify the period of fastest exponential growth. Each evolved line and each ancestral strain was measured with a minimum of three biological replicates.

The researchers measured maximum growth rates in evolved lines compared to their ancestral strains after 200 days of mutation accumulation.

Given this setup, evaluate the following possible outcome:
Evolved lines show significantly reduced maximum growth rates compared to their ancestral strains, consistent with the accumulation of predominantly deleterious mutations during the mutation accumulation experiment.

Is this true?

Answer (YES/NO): NO